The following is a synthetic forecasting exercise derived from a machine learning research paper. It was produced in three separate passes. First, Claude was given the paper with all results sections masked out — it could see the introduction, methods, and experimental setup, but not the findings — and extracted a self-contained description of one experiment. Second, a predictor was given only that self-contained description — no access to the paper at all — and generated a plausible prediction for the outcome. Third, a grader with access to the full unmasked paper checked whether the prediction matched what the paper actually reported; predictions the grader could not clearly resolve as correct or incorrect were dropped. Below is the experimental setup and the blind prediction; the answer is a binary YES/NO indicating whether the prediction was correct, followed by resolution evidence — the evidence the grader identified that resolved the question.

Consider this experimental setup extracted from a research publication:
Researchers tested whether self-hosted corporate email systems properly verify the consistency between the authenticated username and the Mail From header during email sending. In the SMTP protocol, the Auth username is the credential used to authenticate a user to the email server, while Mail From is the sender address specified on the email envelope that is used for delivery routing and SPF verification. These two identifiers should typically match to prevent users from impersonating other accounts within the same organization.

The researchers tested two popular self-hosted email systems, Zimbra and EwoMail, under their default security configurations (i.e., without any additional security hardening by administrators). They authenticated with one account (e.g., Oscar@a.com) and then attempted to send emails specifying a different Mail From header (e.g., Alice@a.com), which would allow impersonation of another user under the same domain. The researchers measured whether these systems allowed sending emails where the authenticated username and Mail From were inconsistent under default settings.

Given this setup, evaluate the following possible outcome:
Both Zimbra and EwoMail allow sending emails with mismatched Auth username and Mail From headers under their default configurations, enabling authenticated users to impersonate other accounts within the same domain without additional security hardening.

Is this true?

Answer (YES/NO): YES